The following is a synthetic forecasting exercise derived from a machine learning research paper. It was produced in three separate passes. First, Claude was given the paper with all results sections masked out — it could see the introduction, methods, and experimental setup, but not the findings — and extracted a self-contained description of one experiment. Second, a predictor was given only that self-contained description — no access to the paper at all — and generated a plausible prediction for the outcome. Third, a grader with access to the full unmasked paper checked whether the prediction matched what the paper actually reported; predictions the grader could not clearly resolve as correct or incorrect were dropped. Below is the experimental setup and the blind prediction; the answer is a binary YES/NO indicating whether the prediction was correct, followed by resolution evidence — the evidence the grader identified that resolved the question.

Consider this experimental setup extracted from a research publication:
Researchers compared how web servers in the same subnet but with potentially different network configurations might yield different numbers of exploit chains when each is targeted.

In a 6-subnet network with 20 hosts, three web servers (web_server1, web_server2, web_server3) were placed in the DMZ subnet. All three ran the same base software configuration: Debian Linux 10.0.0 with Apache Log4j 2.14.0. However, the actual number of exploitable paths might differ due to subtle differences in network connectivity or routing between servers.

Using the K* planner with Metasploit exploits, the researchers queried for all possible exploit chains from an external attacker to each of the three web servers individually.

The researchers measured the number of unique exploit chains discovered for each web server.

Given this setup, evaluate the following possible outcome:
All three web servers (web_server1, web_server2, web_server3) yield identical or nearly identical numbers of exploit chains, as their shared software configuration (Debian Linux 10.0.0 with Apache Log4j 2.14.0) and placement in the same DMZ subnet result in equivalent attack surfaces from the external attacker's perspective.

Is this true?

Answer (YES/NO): NO